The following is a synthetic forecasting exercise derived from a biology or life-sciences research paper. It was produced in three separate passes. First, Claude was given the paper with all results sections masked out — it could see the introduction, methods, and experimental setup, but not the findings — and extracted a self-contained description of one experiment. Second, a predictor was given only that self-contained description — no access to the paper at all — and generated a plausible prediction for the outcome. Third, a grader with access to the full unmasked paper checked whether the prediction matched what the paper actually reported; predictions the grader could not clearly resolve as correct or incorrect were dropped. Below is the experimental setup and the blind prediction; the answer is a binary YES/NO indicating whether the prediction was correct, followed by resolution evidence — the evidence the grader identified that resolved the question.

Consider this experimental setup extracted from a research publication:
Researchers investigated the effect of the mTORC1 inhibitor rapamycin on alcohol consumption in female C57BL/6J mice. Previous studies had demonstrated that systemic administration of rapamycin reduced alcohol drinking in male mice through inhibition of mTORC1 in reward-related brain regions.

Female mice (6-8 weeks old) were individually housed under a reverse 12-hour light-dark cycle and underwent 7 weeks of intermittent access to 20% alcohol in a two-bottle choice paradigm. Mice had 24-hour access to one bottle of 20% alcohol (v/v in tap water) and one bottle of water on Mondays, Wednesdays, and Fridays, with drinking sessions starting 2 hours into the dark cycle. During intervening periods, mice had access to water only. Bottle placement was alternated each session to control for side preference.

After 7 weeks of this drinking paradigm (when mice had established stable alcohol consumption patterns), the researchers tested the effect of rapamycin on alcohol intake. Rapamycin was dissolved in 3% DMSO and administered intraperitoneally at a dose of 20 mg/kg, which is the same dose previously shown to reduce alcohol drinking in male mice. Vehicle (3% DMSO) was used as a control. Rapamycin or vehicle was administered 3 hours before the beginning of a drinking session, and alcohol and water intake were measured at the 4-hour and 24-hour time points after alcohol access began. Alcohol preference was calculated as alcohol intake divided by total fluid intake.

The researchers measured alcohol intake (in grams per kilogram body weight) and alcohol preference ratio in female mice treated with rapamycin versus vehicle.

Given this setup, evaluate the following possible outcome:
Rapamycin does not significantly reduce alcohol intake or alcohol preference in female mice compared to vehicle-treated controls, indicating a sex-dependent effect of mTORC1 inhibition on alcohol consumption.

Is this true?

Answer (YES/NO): YES